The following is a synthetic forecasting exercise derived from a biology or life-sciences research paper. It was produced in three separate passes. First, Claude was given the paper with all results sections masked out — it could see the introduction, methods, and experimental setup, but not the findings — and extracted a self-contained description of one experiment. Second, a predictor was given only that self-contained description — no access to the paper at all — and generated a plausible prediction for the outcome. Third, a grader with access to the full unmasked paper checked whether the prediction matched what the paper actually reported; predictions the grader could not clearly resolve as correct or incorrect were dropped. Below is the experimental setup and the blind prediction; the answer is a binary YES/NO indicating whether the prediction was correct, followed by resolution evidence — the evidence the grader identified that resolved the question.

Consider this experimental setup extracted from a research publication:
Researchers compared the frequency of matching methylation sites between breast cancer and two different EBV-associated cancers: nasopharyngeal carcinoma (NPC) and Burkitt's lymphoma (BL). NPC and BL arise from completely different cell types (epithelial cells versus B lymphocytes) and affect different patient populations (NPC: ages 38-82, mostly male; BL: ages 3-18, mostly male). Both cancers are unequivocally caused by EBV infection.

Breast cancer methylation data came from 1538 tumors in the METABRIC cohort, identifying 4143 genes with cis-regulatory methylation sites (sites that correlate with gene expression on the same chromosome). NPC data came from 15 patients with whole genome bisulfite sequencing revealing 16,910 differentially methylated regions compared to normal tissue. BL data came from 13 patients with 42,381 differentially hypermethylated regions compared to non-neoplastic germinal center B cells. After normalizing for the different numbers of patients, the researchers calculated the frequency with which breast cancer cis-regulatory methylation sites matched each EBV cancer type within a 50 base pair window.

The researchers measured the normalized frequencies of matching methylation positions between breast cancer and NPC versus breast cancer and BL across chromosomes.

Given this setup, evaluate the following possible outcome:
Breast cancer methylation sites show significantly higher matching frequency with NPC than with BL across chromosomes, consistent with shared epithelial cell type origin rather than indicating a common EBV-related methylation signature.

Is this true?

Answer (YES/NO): NO